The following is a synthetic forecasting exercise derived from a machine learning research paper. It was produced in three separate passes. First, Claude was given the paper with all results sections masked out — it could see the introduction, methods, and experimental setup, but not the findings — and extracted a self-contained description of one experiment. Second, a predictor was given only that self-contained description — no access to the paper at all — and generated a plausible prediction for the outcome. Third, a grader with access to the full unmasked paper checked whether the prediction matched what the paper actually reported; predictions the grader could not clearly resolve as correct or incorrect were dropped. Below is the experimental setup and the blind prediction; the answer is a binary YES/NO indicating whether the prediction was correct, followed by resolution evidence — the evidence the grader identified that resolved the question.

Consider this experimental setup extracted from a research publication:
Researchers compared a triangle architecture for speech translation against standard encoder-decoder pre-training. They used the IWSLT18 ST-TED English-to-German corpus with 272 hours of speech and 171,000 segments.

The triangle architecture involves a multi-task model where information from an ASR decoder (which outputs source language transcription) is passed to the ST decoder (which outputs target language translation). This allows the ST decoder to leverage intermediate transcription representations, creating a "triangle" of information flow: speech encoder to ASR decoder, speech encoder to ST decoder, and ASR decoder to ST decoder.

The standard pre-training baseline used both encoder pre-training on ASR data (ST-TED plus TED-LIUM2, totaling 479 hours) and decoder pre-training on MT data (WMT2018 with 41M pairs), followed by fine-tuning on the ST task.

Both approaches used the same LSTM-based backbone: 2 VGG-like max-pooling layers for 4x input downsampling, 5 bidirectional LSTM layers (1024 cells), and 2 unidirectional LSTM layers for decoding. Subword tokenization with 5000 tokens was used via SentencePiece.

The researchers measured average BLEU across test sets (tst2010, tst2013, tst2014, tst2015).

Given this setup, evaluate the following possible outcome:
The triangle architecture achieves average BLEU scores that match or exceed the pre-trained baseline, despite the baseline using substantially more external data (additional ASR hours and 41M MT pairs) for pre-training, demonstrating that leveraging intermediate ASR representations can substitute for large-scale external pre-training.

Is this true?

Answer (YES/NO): NO